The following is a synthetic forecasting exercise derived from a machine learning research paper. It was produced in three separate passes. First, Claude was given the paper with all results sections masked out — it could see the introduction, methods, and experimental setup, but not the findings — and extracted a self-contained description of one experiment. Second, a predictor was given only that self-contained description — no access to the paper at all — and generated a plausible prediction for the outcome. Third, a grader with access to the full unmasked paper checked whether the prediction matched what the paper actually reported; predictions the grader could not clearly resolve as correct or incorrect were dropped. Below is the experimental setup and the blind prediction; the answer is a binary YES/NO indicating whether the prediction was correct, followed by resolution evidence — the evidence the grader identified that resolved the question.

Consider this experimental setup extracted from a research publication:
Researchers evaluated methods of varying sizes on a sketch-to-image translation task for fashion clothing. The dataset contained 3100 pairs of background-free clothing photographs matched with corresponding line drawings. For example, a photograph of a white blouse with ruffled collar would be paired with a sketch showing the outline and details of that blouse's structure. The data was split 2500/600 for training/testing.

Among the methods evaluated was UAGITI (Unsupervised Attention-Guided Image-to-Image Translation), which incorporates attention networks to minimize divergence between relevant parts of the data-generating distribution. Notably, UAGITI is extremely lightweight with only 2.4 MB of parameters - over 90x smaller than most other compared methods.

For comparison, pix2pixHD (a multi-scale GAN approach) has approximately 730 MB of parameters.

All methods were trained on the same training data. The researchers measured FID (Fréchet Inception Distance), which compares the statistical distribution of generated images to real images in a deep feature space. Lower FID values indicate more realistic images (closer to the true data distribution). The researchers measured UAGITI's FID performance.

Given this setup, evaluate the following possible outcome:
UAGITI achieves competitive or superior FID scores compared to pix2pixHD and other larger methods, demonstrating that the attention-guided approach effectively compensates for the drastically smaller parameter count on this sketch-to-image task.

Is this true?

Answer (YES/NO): NO